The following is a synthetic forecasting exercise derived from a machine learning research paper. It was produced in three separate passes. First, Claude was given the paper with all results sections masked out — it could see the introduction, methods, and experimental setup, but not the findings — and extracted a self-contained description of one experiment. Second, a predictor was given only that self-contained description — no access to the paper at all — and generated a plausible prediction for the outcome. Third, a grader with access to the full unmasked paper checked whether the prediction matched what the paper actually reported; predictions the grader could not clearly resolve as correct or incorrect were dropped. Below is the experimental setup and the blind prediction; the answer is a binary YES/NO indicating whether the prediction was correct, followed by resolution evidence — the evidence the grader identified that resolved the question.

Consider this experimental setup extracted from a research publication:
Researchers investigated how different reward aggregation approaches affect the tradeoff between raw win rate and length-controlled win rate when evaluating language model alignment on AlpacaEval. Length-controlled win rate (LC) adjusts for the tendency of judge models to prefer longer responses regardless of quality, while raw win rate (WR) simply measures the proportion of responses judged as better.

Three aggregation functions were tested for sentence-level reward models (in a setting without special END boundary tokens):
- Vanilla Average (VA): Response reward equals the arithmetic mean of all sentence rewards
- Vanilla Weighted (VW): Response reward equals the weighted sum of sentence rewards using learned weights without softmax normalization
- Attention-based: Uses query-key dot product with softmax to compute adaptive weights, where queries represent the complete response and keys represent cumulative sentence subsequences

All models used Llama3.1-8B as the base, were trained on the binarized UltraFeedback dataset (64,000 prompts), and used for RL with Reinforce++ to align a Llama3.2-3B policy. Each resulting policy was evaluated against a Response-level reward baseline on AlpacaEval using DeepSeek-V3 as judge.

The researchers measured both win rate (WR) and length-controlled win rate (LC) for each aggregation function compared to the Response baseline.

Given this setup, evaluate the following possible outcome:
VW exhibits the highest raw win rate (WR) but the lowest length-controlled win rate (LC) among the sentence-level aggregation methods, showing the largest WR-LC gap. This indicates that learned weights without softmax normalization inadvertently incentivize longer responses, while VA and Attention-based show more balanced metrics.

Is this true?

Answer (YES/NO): NO